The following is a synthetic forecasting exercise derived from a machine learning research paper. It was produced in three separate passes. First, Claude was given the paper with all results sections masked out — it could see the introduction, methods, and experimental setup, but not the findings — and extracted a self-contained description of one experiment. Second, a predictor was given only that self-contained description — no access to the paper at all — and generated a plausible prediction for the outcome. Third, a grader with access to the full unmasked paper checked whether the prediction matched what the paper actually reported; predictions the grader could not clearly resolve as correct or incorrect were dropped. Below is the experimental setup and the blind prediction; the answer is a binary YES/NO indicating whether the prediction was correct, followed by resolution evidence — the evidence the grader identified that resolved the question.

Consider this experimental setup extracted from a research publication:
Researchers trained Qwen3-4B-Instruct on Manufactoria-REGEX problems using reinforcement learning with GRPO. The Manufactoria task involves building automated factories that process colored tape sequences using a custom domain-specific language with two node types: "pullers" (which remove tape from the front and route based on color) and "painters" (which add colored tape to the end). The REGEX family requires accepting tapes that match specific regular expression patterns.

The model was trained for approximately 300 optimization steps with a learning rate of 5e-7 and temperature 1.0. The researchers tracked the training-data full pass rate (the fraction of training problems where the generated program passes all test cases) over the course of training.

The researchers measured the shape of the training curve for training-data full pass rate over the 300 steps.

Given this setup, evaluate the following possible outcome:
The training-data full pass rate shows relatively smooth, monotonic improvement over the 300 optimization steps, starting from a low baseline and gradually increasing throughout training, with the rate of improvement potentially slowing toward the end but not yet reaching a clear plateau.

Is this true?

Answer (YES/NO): NO